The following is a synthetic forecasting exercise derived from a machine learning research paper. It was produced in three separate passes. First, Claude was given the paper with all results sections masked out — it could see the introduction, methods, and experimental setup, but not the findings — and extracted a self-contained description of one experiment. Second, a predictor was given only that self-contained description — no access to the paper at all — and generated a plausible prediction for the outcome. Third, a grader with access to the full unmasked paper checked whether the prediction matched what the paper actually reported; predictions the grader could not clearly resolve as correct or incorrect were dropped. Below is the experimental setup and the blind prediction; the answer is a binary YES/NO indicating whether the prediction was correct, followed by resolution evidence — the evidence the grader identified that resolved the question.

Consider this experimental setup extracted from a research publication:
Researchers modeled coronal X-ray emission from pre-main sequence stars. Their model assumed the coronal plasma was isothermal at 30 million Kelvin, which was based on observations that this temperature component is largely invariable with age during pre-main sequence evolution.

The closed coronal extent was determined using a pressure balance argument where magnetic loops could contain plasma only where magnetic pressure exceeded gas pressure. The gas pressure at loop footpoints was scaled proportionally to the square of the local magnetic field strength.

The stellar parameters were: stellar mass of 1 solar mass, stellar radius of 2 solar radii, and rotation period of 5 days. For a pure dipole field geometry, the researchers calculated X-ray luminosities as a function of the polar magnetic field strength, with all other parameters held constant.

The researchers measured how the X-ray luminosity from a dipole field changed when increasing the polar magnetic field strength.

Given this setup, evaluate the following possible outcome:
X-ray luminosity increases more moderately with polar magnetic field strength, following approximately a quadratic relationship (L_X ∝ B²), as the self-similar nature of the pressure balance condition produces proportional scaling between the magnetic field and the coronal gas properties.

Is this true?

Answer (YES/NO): NO